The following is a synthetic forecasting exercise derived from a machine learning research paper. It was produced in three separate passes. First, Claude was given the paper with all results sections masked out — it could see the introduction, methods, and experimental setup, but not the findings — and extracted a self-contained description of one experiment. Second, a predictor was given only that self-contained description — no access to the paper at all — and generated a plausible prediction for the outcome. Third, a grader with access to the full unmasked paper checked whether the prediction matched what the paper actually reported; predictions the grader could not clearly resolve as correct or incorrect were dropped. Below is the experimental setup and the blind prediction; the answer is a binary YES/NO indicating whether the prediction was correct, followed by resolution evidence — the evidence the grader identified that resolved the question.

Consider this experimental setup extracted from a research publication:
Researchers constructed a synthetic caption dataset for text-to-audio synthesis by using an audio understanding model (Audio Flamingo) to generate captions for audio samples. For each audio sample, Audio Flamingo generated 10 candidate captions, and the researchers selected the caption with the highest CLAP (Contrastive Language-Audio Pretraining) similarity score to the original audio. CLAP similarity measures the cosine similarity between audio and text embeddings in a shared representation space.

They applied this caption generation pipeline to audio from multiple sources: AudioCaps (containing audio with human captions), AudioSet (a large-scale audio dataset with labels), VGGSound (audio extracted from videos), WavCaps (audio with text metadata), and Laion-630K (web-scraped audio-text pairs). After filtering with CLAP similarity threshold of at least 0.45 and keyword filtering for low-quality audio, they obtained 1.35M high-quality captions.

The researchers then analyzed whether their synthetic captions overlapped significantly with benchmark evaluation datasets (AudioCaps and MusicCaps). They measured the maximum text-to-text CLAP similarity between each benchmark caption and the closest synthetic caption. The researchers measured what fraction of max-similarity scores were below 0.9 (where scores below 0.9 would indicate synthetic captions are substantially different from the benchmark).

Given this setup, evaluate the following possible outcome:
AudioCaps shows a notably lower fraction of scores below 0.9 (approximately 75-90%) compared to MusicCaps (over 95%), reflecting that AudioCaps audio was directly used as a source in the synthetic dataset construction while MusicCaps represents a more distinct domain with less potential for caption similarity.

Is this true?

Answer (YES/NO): NO